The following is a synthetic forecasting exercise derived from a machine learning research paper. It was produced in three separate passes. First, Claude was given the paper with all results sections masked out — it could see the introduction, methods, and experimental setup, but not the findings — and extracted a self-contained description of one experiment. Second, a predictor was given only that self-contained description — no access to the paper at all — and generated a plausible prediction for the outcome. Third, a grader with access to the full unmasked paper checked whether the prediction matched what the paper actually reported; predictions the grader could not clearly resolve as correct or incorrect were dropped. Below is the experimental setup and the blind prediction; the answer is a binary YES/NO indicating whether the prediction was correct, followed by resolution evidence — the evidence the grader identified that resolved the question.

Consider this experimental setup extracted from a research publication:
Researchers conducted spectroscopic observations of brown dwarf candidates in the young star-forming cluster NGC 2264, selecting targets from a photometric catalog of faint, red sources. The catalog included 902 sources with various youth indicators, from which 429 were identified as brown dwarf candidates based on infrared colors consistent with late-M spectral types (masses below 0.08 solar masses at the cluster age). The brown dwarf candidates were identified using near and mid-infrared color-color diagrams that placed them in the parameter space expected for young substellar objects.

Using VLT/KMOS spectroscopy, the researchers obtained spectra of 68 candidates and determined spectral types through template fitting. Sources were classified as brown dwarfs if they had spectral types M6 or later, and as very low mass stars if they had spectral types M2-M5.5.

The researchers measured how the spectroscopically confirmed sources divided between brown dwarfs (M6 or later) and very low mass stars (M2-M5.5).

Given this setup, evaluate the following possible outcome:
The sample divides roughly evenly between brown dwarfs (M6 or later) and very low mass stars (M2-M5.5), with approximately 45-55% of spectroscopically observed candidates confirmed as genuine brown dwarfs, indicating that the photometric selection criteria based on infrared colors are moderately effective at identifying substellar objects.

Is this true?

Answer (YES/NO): YES